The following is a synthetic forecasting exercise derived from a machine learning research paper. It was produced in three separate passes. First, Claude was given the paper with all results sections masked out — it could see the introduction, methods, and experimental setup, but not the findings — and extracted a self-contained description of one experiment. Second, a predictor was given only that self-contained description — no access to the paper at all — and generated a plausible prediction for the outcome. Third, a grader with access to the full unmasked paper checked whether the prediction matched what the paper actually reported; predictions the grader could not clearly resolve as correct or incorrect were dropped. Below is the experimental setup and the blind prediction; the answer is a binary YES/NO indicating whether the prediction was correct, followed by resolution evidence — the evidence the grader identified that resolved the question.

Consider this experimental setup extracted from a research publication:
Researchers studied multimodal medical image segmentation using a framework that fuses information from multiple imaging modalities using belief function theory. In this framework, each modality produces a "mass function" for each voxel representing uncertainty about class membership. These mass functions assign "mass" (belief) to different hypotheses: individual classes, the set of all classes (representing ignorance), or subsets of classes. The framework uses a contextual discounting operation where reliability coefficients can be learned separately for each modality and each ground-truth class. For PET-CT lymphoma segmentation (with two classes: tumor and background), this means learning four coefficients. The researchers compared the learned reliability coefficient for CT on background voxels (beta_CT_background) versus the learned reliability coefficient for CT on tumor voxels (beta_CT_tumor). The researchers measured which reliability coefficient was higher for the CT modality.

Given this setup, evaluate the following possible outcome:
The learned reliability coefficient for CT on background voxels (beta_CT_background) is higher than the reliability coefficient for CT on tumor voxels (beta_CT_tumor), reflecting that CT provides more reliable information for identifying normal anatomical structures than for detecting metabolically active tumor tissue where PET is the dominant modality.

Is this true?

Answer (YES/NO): NO